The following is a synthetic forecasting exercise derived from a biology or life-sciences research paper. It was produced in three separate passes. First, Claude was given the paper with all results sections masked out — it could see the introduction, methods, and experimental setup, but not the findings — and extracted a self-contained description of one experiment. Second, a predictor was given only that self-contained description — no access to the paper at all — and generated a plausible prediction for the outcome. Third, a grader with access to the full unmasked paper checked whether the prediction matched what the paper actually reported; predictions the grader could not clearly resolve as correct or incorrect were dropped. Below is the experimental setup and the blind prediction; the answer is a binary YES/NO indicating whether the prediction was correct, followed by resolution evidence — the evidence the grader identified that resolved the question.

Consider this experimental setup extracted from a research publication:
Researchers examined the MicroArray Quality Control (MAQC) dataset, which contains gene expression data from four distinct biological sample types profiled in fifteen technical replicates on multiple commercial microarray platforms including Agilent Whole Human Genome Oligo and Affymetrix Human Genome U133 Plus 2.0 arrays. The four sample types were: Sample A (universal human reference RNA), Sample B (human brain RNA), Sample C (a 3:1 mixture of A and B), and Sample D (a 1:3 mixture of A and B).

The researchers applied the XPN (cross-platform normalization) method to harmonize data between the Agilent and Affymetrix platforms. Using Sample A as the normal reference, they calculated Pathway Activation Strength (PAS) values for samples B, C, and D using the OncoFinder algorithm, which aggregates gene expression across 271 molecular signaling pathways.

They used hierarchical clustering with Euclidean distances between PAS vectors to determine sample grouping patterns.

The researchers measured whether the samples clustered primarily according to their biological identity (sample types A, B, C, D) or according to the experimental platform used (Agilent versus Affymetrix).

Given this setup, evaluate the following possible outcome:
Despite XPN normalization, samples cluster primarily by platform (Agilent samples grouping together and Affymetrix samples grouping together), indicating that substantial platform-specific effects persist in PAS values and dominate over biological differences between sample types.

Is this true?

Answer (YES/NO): NO